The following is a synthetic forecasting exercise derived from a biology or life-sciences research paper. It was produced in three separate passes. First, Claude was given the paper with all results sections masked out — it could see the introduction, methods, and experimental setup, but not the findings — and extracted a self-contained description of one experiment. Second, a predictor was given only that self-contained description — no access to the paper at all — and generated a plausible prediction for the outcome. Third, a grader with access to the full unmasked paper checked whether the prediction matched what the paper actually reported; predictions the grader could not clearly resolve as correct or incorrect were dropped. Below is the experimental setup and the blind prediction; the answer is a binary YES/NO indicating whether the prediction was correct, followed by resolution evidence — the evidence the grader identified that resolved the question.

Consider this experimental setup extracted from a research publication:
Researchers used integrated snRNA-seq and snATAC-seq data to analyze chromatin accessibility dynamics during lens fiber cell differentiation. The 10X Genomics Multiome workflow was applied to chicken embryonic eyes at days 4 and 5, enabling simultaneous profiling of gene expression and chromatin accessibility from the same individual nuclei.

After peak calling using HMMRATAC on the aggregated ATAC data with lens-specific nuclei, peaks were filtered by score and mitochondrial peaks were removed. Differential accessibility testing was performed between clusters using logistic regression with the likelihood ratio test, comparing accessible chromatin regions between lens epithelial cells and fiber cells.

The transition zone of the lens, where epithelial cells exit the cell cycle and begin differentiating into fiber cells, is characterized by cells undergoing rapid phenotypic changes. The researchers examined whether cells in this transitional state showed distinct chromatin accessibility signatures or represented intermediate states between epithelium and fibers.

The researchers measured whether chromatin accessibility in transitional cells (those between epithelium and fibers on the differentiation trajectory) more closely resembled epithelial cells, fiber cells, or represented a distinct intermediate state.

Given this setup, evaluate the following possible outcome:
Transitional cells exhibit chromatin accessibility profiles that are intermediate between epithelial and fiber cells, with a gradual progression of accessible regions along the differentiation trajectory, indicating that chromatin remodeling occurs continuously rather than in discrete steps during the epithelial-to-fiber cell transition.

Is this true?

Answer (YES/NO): NO